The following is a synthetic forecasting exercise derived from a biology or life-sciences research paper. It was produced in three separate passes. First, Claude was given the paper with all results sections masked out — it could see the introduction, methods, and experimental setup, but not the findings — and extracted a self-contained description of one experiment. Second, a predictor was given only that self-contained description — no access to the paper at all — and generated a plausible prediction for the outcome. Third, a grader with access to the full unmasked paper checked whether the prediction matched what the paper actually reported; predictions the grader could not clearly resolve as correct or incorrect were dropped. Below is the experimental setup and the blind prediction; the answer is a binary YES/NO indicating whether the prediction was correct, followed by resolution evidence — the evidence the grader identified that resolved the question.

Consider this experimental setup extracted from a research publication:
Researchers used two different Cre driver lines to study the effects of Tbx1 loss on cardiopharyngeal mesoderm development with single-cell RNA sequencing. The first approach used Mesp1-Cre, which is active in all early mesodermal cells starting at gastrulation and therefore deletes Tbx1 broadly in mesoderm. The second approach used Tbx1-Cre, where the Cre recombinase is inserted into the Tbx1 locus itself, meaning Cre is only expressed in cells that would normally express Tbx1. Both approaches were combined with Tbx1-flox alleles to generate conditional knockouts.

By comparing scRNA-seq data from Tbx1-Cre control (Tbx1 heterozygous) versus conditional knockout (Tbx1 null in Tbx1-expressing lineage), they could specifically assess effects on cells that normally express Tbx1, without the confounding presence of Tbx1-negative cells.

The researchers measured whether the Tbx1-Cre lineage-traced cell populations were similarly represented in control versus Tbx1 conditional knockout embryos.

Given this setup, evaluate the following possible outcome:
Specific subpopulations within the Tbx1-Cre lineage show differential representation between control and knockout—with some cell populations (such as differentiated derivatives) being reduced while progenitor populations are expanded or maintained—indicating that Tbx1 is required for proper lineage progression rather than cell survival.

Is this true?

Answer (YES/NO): YES